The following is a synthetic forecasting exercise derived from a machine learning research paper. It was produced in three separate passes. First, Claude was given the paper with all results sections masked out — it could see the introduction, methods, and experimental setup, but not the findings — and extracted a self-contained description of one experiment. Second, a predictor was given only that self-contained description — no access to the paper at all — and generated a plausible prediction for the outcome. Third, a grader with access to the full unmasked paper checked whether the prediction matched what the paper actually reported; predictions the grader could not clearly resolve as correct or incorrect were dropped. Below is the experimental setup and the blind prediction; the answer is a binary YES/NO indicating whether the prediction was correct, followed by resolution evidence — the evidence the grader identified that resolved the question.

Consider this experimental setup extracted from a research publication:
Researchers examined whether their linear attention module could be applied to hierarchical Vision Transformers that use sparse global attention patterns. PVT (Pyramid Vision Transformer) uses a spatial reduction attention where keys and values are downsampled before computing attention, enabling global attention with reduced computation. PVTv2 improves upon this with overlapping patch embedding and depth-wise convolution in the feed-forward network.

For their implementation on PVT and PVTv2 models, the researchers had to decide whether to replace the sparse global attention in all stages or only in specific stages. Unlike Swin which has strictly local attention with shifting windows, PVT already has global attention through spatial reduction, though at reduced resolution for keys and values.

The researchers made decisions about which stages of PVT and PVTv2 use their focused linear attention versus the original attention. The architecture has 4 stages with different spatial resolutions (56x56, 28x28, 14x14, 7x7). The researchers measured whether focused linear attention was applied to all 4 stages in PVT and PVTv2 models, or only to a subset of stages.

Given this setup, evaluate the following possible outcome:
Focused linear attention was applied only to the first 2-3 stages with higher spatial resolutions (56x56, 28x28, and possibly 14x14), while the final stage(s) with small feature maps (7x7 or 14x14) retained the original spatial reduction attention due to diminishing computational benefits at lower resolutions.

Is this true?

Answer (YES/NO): NO